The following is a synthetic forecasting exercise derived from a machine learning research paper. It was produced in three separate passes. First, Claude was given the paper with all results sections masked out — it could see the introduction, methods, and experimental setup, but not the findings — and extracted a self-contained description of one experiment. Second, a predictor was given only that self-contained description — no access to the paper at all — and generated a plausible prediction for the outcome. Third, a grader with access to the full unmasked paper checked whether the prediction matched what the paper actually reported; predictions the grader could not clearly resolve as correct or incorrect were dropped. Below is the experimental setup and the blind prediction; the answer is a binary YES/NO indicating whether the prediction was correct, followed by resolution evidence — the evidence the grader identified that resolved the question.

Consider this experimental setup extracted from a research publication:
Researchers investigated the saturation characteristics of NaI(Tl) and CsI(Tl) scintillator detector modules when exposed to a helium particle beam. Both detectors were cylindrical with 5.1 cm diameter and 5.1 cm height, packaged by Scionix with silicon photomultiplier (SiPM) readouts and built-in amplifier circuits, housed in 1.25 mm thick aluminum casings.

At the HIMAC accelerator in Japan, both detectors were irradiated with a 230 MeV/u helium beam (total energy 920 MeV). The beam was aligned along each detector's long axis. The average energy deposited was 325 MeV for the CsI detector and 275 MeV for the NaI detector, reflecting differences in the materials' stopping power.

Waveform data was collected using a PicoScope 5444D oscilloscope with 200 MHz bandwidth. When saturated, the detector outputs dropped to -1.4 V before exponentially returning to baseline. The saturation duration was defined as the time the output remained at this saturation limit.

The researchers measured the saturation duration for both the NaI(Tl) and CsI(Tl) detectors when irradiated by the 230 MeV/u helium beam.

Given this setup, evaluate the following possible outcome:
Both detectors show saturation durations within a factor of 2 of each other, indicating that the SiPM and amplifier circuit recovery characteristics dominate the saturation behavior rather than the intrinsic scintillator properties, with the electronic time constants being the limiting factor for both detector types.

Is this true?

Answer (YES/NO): YES